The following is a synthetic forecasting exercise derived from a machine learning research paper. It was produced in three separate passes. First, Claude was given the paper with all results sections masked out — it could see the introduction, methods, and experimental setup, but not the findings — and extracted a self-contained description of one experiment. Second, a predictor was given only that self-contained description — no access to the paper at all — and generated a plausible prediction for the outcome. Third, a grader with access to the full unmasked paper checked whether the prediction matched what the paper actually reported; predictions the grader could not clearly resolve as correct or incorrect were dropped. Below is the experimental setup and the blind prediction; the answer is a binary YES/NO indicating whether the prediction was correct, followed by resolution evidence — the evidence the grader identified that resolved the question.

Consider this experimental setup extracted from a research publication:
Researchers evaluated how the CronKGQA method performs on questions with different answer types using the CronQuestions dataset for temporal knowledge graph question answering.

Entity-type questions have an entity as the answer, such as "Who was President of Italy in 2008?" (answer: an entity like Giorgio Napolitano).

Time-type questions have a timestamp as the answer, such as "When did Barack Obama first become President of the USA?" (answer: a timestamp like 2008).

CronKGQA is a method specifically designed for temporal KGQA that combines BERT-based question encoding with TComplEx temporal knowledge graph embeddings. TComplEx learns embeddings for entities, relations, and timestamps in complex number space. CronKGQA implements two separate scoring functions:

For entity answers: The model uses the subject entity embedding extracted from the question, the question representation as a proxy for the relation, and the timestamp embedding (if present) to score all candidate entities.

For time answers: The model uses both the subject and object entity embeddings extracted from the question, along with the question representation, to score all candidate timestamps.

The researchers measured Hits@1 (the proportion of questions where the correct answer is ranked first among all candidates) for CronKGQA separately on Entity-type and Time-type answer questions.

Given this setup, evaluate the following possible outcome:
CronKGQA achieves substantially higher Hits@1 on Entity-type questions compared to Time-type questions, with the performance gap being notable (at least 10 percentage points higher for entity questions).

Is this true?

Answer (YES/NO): YES